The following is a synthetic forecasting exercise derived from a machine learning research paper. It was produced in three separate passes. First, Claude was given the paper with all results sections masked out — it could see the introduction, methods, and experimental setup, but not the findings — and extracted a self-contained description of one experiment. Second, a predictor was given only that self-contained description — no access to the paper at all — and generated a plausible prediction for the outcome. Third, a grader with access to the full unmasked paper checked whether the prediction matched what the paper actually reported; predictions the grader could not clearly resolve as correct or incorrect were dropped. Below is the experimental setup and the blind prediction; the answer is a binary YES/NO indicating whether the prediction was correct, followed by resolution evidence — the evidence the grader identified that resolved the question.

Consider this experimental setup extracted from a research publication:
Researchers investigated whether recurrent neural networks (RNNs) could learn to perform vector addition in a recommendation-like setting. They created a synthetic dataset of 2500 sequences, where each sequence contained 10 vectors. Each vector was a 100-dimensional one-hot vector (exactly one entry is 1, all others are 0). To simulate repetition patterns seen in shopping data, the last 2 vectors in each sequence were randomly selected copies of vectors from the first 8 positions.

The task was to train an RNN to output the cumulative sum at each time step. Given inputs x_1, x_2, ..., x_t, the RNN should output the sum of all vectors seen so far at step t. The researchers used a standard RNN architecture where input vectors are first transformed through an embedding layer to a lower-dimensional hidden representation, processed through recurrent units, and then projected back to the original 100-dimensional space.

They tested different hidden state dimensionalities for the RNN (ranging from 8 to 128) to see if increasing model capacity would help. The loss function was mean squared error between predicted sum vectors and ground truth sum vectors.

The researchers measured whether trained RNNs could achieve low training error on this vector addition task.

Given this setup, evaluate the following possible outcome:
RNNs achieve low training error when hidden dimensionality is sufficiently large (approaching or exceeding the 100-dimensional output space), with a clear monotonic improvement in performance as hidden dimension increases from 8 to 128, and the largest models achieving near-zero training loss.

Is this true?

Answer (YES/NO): NO